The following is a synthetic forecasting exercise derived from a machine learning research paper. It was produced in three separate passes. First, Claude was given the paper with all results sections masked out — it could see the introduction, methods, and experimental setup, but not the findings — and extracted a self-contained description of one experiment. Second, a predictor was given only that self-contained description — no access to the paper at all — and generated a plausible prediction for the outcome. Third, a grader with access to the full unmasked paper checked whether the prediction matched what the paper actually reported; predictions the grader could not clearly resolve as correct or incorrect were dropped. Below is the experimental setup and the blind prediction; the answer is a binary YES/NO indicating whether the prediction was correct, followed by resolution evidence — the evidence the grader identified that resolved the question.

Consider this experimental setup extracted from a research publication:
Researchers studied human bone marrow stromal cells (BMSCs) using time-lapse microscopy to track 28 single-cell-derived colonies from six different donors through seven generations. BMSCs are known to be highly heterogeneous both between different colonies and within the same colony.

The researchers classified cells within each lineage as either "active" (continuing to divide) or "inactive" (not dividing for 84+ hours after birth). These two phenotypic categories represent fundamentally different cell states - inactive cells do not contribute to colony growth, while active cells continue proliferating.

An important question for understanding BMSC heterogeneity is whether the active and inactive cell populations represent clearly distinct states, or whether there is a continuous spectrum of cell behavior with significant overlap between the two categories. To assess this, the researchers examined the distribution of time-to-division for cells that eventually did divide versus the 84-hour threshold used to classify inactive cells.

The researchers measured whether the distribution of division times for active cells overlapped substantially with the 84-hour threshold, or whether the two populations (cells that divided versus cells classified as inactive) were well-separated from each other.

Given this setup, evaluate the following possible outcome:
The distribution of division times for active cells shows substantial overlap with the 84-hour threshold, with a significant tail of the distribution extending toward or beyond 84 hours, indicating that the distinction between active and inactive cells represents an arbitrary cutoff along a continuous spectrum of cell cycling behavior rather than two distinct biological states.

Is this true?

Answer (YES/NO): NO